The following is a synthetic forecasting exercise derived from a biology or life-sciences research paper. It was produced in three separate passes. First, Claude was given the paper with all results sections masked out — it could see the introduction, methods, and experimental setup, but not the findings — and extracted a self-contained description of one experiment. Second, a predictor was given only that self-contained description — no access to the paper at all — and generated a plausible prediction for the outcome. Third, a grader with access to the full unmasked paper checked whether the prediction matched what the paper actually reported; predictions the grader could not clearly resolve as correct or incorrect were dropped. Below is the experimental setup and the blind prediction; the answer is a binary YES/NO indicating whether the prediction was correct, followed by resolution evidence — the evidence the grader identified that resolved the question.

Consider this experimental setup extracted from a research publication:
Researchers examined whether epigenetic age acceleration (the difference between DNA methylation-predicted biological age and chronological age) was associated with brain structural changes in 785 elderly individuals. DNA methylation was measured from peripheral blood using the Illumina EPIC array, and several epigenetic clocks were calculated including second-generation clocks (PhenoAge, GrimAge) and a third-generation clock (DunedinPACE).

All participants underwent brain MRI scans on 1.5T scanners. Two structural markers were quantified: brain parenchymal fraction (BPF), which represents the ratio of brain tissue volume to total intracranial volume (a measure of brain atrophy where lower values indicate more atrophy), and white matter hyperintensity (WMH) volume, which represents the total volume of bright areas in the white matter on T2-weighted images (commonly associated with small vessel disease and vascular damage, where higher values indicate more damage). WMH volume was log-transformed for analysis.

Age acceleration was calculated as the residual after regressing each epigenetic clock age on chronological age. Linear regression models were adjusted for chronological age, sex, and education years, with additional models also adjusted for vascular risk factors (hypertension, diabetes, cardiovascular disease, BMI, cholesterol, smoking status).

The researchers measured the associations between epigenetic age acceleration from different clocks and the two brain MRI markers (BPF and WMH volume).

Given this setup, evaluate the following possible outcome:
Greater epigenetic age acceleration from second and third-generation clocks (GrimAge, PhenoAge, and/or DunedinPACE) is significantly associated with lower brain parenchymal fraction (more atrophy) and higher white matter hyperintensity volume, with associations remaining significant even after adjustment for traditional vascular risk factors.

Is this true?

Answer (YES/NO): NO